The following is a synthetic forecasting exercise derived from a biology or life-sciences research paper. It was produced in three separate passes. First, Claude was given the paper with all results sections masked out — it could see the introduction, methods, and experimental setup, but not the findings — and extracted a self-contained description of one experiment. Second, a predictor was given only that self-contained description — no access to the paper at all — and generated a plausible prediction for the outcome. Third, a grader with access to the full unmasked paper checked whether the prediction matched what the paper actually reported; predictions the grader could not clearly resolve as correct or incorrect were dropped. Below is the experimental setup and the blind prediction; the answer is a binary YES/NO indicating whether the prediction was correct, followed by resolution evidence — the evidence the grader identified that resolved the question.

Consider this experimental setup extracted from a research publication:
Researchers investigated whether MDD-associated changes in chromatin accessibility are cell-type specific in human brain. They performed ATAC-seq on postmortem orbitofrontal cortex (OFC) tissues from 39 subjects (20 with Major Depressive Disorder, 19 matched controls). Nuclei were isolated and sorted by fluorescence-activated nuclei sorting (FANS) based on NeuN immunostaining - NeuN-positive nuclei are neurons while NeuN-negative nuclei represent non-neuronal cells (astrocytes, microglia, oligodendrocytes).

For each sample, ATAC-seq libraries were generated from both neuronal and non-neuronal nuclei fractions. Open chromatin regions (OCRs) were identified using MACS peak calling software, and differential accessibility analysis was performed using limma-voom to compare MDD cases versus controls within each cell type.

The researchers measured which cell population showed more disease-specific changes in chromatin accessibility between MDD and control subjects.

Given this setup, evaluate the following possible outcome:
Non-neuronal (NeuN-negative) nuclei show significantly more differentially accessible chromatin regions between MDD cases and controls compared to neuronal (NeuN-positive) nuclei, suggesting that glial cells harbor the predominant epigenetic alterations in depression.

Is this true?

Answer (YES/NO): YES